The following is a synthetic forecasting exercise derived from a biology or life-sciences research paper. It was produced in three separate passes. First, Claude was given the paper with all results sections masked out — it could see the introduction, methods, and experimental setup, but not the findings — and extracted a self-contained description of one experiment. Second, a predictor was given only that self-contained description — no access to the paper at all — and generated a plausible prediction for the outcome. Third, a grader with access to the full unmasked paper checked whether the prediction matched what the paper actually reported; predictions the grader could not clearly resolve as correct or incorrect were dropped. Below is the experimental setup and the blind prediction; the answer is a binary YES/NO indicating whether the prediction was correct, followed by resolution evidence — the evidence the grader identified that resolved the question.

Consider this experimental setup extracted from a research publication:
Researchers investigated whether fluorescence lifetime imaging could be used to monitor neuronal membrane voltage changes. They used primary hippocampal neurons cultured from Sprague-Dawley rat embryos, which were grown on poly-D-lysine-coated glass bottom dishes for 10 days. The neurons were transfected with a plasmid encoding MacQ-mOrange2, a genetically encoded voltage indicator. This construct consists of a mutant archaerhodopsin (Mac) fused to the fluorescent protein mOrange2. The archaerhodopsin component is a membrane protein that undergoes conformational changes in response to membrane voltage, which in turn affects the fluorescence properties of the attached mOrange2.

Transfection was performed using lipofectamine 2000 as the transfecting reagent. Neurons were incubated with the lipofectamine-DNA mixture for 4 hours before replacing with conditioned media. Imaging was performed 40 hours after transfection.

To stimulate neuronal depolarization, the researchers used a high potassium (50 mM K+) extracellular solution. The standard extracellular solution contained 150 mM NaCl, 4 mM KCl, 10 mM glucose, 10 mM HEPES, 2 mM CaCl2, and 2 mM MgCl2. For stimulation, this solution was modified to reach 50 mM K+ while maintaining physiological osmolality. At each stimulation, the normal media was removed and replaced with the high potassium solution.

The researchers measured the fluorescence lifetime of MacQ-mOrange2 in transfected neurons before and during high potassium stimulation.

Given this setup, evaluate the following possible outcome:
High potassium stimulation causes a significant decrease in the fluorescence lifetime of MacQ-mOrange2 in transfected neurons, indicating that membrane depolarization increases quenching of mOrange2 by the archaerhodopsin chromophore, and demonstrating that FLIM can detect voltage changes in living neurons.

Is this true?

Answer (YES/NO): YES